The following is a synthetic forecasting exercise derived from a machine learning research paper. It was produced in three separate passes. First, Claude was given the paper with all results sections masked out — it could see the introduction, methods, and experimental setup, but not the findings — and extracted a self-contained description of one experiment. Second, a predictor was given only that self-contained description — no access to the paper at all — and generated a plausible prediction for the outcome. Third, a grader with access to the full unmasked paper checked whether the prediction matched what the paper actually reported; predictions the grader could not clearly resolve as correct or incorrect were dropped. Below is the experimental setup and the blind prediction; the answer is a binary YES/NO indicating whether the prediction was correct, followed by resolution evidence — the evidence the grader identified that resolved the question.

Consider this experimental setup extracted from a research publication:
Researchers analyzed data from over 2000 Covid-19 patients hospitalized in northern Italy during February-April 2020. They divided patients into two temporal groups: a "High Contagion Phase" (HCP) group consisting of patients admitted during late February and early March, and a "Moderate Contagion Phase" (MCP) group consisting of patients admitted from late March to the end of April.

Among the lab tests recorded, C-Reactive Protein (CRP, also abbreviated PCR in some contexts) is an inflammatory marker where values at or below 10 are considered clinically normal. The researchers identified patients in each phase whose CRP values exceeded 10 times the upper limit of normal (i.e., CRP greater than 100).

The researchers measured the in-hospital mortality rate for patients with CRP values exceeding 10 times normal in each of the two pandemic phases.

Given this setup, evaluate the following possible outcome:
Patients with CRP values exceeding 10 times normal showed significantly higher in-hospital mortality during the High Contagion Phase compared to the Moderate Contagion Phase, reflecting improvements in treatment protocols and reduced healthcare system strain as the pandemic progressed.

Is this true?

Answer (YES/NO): YES